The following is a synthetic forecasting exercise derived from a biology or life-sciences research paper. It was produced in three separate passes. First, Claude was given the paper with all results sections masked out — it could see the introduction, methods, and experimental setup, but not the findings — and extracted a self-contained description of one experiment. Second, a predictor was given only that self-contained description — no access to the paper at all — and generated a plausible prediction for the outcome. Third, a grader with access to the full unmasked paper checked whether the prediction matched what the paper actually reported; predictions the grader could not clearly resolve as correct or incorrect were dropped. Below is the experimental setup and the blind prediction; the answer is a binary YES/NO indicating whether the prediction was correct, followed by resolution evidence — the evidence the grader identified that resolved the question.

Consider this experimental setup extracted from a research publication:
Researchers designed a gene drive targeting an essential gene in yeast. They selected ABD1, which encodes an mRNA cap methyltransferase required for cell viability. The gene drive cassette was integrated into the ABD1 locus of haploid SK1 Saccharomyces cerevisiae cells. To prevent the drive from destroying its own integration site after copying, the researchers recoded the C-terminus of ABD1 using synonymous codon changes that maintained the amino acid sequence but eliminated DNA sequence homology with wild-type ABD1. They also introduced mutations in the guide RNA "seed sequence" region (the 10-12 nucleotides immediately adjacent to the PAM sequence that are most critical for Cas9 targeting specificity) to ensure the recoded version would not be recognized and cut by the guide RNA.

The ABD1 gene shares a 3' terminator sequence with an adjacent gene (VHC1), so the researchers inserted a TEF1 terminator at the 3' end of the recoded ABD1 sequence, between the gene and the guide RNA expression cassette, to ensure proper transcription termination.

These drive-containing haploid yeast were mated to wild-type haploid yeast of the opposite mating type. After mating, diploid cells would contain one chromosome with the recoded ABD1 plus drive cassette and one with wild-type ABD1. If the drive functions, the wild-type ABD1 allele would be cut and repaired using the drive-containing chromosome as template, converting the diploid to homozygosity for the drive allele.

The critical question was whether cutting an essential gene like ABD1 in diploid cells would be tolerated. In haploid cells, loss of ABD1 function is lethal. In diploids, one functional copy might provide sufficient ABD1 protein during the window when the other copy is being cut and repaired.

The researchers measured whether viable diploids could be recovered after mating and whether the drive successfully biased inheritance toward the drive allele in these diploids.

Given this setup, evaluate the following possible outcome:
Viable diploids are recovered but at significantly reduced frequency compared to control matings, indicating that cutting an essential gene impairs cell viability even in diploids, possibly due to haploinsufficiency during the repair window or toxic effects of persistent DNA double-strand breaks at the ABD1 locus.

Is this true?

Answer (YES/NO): NO